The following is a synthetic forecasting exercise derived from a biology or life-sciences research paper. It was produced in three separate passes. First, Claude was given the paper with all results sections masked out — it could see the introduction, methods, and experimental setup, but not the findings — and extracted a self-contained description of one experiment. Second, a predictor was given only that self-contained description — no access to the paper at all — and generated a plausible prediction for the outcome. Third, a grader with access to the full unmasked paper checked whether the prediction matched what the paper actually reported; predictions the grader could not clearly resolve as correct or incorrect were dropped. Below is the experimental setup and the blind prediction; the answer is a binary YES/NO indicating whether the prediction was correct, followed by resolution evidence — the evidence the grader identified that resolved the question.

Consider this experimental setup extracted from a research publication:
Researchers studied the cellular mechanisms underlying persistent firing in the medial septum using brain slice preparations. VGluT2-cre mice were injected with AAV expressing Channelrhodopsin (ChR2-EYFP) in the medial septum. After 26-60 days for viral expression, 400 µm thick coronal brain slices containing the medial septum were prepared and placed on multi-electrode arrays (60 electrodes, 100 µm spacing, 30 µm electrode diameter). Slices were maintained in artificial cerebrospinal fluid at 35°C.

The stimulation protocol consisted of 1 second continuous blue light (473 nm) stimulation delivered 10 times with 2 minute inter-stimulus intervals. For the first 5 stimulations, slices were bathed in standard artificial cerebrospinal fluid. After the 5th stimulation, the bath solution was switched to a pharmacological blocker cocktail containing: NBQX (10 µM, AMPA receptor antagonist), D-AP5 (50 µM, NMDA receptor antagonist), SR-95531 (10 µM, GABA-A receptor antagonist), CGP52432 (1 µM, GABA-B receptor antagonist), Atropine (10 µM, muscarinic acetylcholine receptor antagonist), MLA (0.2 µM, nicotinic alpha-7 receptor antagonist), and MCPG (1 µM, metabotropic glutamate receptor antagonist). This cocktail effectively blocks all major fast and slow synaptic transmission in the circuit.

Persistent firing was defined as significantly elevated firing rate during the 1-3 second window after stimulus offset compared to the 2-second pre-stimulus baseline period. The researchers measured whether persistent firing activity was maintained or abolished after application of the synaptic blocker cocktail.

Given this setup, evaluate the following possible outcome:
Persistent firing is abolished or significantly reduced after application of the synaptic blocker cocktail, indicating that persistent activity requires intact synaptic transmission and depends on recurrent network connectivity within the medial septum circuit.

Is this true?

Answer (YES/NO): NO